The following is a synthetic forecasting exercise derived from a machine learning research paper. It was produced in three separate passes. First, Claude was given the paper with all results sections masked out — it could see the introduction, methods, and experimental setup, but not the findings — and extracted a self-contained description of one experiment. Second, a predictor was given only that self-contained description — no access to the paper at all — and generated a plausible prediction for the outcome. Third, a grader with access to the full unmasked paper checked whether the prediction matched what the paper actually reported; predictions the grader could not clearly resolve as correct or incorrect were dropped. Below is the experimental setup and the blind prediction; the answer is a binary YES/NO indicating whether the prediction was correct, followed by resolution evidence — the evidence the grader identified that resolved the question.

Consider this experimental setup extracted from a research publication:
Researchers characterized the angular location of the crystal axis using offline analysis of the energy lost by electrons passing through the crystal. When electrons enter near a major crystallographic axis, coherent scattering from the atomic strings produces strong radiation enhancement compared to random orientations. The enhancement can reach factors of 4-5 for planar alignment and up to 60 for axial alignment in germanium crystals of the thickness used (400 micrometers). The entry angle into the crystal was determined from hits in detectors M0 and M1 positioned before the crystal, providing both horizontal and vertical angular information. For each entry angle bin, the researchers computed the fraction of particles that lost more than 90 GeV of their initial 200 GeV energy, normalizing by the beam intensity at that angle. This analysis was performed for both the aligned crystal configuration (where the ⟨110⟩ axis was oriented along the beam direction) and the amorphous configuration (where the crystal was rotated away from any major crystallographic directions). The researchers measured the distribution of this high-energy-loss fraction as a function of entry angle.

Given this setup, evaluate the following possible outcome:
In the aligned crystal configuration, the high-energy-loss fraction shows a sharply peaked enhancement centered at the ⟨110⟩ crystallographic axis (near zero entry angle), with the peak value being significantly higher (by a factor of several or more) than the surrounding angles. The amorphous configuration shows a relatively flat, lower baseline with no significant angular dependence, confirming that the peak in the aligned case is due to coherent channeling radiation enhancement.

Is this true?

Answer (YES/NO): YES